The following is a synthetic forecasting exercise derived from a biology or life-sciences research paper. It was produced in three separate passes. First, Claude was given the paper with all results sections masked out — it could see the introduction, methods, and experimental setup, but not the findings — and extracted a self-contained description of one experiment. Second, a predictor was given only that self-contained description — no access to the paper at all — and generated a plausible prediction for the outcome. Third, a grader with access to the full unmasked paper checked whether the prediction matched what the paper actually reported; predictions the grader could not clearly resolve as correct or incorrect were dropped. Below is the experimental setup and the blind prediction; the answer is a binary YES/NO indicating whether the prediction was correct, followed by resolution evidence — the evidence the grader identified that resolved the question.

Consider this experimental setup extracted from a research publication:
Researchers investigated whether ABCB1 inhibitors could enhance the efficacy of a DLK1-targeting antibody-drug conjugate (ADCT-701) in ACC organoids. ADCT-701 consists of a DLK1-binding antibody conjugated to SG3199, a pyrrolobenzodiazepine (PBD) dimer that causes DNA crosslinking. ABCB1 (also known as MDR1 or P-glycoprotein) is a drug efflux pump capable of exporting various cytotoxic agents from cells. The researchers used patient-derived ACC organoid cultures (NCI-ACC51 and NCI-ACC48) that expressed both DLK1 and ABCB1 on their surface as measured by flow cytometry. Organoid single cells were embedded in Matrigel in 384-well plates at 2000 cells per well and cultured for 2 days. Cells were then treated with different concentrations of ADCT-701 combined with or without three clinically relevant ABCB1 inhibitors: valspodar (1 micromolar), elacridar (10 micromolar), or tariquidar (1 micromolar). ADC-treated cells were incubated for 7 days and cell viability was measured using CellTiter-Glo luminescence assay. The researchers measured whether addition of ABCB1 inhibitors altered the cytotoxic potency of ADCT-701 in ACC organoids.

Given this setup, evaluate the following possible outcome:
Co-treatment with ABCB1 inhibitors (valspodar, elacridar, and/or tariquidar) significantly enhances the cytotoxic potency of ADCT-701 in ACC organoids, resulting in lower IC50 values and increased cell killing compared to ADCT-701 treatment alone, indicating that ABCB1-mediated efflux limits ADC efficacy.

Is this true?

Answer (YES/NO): YES